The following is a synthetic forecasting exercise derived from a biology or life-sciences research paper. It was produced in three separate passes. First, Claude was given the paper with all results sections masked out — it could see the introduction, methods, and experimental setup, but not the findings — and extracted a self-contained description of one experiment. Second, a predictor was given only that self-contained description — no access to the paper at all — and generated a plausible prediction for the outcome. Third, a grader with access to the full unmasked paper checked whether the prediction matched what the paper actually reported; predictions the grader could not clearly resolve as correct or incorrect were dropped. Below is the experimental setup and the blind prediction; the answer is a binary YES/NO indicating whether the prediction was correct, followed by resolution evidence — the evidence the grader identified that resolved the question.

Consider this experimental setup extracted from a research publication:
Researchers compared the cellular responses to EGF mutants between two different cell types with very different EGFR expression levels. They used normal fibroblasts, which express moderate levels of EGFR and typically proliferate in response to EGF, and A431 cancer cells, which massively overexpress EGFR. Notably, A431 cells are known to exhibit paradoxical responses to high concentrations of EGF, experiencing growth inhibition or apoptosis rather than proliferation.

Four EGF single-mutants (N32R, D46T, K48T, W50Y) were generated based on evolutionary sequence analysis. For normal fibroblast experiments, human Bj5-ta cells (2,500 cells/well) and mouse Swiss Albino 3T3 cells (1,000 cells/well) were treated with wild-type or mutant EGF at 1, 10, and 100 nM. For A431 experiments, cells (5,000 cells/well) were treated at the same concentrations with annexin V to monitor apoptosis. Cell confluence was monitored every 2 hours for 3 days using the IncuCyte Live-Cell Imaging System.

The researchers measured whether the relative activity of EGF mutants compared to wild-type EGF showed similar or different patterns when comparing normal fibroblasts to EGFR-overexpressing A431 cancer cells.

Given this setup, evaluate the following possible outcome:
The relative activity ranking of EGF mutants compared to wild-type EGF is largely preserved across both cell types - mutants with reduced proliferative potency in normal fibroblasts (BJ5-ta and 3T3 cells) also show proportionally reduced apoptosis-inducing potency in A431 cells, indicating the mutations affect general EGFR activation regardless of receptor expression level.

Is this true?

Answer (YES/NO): NO